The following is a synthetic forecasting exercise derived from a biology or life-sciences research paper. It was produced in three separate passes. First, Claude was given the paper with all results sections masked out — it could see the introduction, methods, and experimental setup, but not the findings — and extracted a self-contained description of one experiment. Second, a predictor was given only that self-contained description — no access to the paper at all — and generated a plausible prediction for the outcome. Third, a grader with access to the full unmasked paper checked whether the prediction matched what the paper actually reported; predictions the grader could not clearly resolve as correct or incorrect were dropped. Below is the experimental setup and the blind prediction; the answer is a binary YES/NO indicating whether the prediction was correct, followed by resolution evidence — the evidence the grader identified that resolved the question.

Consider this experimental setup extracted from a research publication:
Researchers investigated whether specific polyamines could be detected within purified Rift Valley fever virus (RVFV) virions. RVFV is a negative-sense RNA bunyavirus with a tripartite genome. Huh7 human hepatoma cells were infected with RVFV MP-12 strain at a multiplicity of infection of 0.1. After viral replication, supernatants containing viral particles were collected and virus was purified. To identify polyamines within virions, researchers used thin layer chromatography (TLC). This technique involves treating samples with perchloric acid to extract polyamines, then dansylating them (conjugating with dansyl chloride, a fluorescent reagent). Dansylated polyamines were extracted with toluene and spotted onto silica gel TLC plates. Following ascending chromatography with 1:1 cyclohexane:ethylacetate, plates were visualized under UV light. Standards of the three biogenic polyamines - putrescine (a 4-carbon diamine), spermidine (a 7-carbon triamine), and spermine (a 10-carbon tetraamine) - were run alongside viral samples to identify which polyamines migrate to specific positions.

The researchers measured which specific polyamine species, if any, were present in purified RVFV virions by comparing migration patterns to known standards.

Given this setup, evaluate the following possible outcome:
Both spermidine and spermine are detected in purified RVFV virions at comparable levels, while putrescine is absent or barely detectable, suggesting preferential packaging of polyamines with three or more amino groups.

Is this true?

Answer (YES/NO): NO